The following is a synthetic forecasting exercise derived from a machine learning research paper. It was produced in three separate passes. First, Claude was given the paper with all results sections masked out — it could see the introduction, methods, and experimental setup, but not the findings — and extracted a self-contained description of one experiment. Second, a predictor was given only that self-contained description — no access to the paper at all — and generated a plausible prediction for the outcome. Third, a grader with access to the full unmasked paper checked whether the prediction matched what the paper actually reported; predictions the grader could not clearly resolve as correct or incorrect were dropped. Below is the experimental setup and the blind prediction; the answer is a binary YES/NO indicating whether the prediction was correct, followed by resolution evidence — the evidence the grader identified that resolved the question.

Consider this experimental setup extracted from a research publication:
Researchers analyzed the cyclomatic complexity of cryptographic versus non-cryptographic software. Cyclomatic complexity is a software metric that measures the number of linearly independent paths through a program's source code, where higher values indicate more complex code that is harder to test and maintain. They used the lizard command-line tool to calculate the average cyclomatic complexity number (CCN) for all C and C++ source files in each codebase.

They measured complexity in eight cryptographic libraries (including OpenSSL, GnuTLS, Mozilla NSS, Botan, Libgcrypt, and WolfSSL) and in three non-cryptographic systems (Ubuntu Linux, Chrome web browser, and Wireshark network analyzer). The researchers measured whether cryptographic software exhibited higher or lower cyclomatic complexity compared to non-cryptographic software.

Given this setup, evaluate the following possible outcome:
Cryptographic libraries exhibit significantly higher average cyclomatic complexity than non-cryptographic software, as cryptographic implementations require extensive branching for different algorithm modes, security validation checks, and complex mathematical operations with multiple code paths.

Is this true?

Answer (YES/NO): YES